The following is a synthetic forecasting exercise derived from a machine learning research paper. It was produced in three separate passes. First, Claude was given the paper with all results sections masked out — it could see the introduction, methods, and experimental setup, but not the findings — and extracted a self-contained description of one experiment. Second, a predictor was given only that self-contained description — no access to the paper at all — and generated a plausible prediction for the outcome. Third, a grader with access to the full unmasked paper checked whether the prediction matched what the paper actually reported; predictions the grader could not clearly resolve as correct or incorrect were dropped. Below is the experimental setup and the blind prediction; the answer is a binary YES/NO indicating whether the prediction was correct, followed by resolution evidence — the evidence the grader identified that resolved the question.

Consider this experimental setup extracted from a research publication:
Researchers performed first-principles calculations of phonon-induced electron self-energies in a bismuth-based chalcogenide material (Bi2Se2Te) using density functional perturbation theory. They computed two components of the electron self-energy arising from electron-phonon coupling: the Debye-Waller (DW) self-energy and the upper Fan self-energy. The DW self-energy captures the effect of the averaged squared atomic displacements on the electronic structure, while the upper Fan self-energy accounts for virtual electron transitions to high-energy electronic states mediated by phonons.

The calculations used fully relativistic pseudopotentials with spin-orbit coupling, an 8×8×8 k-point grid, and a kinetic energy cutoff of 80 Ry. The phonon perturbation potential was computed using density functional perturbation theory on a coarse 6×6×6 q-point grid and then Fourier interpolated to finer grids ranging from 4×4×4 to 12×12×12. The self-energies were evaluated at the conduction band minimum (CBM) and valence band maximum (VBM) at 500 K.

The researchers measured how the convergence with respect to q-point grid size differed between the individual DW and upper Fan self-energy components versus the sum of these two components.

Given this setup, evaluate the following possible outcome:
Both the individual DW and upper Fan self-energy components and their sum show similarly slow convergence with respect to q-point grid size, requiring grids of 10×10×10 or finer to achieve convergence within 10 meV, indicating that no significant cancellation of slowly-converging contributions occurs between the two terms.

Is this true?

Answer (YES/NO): NO